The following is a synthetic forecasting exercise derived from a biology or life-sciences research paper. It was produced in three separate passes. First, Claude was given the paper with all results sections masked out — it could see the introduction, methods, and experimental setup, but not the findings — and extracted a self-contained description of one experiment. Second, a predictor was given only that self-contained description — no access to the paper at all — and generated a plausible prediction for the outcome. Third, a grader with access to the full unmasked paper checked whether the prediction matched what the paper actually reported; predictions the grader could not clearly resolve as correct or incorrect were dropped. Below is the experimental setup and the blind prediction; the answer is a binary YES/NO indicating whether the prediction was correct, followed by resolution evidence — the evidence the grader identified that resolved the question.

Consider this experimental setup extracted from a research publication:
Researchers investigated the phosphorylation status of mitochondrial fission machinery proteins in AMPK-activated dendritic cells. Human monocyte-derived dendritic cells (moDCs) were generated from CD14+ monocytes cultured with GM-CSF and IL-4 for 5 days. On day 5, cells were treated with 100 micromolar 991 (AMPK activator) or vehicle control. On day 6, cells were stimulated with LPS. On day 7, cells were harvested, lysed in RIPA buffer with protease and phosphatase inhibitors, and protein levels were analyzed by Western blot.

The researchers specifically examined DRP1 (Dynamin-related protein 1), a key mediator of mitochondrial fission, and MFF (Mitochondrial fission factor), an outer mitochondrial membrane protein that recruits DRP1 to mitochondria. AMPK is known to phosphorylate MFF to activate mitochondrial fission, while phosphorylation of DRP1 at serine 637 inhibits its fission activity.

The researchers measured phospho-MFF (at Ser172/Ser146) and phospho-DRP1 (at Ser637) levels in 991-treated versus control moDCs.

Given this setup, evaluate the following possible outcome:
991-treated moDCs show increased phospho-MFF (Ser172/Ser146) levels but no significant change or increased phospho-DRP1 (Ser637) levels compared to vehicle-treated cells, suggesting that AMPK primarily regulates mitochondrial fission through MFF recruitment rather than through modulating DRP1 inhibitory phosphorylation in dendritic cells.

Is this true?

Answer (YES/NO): NO